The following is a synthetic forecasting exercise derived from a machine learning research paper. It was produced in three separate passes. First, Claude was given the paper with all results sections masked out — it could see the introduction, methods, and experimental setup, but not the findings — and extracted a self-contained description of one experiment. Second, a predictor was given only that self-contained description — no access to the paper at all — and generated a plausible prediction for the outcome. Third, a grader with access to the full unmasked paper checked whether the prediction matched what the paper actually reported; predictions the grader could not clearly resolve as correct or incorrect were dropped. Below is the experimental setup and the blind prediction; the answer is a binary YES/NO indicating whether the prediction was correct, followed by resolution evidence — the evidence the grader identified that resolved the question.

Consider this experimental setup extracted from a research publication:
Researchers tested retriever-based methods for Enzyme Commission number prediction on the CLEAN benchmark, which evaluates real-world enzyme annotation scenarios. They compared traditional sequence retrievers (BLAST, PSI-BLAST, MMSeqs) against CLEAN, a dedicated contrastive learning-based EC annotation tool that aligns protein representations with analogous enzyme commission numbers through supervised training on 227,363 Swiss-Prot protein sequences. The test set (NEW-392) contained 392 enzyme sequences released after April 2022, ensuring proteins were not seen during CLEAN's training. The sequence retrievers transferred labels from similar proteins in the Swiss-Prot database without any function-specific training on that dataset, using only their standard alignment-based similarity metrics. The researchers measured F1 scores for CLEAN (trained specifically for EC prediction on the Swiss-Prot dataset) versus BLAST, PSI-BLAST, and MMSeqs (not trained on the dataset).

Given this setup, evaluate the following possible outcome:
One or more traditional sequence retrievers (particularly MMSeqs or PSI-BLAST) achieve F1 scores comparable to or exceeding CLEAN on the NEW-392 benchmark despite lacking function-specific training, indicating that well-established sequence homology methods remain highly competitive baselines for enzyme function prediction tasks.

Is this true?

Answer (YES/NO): YES